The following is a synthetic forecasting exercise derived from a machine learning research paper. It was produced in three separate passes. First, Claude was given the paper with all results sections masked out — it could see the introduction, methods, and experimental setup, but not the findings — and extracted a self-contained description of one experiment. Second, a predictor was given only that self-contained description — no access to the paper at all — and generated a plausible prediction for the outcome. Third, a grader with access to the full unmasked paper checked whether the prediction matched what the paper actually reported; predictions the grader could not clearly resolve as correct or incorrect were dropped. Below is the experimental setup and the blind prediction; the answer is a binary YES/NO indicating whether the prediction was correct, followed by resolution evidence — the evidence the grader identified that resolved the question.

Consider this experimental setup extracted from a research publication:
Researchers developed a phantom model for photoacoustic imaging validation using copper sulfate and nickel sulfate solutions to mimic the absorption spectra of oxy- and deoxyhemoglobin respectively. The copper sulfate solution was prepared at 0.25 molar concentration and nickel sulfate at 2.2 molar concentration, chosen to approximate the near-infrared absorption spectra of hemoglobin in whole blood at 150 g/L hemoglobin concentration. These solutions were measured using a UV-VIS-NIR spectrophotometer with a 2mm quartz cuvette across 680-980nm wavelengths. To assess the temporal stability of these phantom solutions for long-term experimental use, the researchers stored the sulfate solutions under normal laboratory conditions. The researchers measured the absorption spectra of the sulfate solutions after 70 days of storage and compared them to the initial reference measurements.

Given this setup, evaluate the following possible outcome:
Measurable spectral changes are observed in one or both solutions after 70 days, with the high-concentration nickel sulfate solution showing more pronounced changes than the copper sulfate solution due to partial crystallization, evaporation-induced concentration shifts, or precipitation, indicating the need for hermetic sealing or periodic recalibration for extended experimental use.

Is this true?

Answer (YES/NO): NO